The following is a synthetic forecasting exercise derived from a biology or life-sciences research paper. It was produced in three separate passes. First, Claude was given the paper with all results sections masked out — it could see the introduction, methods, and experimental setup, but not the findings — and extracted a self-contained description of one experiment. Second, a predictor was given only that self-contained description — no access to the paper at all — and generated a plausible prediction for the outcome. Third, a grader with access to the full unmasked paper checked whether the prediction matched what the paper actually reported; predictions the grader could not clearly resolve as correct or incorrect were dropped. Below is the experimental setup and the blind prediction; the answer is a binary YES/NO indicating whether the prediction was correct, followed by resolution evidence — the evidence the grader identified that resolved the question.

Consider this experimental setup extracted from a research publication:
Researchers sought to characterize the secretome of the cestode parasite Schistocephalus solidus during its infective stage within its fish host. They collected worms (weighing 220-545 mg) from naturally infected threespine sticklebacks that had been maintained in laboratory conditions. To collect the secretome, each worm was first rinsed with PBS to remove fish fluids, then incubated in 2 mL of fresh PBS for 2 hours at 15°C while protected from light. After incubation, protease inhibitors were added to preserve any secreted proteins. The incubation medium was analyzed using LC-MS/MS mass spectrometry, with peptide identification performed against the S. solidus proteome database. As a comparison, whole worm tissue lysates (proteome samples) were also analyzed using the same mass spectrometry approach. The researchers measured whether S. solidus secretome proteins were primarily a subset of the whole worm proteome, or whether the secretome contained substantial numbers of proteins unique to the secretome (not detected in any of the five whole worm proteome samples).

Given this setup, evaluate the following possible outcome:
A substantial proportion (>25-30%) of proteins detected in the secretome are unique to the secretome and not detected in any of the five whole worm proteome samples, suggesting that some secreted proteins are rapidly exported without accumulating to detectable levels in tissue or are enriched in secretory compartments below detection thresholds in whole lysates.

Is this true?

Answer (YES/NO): NO